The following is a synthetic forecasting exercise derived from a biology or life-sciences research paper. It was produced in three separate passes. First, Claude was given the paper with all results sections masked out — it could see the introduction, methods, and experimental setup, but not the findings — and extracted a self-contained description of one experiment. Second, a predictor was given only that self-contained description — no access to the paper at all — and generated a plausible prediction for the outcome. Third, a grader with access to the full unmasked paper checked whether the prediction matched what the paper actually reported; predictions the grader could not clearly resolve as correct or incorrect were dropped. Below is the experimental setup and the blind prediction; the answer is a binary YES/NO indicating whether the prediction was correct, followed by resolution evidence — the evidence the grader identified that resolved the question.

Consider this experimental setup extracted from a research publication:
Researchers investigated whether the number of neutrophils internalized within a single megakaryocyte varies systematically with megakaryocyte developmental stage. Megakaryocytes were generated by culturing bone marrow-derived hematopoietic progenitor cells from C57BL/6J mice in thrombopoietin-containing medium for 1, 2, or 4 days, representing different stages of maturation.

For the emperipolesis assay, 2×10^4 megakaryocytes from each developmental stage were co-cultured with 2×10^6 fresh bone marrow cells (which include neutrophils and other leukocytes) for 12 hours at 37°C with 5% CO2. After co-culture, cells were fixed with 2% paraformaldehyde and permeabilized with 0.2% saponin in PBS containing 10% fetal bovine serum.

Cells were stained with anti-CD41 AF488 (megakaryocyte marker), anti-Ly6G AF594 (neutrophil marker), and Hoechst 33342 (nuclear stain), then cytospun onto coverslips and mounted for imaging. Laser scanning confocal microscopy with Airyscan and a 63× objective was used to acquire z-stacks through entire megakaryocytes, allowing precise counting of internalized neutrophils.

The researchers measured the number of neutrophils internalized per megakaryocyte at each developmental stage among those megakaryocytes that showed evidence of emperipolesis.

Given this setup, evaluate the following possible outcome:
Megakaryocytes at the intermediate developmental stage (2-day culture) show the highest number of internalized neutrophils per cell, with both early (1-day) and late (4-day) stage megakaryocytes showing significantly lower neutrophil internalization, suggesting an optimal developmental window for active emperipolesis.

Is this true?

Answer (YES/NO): NO